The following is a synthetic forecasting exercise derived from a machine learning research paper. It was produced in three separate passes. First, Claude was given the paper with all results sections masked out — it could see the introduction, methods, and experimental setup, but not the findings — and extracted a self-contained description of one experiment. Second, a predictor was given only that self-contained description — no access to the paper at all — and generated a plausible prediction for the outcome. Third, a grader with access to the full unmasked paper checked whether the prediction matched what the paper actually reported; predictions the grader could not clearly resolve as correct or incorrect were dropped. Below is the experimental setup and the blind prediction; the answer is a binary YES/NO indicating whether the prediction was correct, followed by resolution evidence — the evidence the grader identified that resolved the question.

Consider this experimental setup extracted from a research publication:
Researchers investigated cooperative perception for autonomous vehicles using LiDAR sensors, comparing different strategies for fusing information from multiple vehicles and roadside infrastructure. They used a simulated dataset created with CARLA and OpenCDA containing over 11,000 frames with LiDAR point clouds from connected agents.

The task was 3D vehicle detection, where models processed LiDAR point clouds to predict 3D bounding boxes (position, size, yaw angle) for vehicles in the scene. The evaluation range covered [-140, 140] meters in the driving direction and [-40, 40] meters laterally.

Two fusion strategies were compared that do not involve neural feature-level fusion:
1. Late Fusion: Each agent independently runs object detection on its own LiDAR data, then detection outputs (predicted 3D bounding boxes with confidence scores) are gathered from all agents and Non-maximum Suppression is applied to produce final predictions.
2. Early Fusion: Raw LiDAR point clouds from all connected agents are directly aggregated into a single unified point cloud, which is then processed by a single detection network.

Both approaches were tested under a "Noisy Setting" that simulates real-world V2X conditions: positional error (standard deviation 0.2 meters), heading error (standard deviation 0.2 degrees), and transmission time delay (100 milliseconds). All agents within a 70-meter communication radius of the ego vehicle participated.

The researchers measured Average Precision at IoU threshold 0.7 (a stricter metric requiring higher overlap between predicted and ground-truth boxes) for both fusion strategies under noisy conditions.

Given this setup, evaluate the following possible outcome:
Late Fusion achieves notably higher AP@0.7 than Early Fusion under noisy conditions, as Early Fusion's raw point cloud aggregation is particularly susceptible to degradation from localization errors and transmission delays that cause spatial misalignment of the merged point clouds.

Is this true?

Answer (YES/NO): NO